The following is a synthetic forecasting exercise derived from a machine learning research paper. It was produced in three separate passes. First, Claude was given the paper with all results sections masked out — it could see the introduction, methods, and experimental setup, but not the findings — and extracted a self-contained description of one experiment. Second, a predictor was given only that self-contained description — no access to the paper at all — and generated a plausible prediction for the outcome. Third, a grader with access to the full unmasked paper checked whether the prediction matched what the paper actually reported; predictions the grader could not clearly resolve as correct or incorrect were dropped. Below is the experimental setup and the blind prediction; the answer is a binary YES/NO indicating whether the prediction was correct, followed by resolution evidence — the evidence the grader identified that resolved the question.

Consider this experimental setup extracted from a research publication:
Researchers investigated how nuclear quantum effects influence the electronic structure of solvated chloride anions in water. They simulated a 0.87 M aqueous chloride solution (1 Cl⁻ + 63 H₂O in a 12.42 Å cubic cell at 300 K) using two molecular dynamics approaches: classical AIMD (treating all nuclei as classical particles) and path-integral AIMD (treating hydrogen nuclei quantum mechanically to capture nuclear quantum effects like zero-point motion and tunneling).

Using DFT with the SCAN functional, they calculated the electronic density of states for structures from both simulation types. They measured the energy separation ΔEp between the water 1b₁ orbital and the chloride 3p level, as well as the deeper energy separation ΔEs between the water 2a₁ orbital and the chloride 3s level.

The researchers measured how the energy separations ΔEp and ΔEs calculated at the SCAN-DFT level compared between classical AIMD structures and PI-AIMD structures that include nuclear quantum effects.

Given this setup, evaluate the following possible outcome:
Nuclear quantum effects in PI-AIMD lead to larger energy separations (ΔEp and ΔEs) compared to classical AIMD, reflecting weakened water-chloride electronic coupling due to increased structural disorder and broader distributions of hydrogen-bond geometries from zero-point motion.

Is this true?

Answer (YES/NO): YES